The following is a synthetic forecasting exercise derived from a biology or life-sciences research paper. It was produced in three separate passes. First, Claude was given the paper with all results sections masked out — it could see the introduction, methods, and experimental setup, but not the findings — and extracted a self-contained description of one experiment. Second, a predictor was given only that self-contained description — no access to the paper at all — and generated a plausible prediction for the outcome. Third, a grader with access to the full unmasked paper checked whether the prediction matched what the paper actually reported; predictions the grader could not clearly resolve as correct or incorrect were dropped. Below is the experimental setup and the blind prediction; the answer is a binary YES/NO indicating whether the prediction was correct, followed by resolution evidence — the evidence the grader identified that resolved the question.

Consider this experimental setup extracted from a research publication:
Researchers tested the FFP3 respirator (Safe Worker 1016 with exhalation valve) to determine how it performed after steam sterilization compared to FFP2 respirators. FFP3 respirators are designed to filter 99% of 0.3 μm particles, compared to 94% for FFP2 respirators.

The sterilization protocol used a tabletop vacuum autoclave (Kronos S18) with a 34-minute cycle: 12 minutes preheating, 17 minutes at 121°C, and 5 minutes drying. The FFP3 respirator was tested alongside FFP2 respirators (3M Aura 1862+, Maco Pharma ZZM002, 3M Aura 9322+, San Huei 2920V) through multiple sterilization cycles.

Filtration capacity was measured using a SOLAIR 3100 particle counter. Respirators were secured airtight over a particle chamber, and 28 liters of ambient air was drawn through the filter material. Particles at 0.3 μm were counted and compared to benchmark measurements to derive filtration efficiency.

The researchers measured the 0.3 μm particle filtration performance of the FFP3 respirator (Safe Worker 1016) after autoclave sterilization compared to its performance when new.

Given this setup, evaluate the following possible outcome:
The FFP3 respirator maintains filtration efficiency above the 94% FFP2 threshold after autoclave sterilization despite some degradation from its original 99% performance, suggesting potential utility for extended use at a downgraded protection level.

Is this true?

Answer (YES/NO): NO